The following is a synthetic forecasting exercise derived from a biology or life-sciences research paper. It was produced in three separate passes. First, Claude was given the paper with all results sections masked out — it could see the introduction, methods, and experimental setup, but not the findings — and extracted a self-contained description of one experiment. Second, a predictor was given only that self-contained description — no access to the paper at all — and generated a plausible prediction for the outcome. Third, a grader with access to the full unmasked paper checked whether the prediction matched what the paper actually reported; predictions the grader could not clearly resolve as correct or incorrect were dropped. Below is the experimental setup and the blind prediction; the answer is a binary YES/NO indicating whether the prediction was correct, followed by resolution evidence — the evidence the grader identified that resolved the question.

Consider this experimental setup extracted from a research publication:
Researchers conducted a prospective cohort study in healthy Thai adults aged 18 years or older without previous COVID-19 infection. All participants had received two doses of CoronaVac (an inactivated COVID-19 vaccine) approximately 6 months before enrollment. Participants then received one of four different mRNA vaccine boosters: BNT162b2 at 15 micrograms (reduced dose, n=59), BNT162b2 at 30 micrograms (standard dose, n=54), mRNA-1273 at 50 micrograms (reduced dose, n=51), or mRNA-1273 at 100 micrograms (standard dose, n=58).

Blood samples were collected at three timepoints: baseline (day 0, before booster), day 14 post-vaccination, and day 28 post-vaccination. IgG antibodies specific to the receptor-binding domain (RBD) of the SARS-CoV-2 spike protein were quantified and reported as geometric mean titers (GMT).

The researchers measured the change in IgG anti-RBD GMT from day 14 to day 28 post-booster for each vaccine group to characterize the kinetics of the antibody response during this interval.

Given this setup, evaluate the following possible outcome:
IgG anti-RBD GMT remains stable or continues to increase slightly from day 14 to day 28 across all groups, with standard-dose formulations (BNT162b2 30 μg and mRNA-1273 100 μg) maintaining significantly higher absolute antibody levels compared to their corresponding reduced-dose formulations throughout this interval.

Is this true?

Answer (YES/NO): NO